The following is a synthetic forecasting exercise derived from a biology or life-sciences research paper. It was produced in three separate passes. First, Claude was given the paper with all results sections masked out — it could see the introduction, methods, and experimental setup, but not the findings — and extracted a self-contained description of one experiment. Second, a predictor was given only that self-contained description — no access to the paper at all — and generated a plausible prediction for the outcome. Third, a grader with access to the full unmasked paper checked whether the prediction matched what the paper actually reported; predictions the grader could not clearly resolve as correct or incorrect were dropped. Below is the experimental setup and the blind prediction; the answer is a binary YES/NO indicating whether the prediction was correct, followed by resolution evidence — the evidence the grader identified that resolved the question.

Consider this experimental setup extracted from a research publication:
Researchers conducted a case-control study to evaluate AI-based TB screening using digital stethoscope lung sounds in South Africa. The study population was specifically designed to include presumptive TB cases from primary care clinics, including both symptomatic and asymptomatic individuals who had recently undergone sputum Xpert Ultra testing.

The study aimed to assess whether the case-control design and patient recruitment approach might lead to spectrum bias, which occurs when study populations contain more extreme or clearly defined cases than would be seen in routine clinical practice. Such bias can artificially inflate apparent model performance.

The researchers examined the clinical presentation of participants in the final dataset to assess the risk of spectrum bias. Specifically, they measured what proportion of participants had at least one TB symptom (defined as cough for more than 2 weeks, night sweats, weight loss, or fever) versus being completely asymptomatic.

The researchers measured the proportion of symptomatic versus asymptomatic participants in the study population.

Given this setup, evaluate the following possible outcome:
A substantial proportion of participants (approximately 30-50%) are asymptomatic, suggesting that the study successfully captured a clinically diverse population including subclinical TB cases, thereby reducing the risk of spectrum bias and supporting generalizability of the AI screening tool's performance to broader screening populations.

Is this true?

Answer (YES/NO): NO